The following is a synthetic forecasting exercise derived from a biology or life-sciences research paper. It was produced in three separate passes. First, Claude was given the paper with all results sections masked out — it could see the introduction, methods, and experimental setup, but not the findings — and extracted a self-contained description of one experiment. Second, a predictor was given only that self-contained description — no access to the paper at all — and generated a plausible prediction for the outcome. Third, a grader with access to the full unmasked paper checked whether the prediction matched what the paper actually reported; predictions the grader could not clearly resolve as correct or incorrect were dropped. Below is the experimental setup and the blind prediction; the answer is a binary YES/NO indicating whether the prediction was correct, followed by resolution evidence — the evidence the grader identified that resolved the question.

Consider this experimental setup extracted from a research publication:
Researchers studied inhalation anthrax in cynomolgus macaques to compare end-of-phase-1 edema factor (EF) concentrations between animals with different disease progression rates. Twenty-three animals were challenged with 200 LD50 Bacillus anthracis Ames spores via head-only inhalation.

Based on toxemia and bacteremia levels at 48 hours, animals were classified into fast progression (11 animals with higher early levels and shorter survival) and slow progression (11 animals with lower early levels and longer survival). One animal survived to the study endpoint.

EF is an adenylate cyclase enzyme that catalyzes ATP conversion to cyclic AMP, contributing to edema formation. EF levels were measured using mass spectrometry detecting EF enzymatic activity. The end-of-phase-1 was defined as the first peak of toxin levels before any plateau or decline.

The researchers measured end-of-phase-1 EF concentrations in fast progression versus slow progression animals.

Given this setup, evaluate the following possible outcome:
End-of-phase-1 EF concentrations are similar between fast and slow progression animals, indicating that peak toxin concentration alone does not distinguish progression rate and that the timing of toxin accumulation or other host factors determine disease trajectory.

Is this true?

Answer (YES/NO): NO